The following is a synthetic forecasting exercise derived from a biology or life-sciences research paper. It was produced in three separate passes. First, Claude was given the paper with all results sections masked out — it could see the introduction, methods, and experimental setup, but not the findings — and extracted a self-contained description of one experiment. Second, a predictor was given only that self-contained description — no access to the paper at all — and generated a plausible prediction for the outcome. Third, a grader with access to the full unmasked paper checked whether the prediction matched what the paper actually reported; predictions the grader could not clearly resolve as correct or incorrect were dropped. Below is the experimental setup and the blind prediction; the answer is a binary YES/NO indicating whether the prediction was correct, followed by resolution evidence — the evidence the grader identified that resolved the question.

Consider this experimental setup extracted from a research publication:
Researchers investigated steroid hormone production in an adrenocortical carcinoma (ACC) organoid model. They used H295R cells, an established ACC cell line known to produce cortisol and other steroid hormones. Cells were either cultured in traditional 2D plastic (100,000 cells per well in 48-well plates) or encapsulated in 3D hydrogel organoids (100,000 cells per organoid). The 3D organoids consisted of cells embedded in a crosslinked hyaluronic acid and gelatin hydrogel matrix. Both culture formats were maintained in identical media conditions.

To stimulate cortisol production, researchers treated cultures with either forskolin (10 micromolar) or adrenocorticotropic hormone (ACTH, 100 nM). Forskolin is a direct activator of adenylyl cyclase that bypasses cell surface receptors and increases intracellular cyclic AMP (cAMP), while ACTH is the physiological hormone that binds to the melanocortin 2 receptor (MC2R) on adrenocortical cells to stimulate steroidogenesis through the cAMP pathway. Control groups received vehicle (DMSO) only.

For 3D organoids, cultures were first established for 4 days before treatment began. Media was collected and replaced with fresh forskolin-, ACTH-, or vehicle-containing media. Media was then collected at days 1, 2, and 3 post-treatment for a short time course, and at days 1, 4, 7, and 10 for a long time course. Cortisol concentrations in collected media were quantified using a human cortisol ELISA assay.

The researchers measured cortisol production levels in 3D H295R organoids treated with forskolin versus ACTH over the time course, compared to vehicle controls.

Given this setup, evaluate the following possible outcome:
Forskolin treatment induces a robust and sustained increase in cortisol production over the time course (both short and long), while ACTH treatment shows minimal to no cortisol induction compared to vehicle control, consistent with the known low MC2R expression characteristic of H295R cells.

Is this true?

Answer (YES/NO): YES